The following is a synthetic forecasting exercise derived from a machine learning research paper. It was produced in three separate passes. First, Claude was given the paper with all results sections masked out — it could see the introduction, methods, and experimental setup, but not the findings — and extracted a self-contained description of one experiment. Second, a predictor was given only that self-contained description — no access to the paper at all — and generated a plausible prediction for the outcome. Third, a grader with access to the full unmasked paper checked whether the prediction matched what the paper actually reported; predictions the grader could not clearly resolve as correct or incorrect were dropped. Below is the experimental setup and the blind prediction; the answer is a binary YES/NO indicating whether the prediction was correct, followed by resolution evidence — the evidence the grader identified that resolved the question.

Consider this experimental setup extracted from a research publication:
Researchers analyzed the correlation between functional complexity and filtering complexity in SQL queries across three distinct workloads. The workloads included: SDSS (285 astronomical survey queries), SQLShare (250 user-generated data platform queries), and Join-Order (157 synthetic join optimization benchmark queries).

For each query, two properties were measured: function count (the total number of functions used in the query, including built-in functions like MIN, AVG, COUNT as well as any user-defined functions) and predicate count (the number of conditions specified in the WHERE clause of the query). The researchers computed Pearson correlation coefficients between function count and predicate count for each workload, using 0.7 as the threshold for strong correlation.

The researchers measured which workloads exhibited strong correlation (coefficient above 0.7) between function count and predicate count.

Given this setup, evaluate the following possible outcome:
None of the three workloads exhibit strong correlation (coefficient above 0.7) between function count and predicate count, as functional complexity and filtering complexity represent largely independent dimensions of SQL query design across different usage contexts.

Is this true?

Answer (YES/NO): NO